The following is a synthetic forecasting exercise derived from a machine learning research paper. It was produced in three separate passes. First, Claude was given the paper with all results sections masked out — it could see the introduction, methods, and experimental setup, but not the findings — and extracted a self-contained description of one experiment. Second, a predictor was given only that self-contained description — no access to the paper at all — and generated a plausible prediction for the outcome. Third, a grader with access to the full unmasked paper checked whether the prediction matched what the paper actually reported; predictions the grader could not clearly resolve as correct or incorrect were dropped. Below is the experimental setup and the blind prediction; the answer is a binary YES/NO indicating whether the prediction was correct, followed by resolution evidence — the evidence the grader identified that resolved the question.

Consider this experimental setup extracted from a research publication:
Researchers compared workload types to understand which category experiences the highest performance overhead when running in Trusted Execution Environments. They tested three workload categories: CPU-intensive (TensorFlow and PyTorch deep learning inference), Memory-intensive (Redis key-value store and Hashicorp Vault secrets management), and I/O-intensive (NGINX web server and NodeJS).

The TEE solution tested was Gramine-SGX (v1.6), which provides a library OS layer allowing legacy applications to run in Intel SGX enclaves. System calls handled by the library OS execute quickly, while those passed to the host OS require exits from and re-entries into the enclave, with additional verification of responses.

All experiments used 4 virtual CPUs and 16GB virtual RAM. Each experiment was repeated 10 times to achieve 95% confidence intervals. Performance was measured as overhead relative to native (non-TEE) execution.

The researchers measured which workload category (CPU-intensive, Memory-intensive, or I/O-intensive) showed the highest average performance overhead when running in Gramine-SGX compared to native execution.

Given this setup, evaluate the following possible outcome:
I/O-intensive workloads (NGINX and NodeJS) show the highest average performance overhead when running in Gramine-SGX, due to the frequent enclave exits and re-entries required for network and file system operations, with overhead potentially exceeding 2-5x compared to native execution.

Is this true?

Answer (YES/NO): NO